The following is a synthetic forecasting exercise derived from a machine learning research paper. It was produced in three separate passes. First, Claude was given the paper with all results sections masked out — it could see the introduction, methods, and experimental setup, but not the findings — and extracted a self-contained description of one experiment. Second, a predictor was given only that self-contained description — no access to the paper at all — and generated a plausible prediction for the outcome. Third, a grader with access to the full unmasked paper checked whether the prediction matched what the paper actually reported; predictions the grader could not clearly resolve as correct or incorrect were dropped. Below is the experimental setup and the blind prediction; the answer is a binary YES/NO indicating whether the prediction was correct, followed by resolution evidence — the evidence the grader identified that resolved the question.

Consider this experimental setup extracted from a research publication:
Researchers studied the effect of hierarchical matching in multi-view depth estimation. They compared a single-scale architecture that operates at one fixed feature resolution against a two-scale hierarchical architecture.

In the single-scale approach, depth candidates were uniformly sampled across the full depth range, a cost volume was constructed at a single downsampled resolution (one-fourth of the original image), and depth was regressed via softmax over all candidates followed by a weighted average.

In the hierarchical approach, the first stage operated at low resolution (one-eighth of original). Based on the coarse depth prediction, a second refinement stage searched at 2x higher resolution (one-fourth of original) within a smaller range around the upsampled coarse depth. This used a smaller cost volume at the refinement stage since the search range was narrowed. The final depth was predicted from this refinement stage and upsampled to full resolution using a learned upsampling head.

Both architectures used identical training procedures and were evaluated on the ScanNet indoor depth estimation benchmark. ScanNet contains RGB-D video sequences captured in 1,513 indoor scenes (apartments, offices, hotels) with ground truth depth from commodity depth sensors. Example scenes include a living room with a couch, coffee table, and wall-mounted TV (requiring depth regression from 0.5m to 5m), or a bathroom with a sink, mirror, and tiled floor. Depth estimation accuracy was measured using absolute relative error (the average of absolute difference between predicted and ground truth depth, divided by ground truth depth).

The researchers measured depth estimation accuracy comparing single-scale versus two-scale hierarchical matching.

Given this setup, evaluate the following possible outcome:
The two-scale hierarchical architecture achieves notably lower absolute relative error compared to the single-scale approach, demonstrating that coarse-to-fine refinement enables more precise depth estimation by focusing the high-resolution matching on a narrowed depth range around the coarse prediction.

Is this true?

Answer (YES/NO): YES